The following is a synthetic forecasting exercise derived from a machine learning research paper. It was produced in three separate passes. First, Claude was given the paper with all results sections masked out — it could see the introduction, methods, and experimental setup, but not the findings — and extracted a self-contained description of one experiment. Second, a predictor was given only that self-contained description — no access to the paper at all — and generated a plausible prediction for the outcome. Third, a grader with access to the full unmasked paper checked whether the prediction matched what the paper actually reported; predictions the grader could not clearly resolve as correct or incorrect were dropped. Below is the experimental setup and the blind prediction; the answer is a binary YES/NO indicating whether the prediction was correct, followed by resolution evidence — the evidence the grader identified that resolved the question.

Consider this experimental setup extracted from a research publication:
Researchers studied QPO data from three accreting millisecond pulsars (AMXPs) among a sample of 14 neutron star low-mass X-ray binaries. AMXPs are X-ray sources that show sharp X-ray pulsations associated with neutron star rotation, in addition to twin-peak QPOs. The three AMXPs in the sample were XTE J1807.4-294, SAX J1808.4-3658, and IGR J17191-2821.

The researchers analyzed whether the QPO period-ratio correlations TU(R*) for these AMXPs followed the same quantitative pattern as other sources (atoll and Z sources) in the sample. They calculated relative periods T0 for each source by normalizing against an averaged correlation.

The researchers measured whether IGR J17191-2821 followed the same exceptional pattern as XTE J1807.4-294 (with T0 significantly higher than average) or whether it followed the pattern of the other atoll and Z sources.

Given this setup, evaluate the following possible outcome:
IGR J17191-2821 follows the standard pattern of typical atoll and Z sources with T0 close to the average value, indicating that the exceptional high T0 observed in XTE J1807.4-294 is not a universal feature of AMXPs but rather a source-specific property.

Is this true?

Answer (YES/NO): YES